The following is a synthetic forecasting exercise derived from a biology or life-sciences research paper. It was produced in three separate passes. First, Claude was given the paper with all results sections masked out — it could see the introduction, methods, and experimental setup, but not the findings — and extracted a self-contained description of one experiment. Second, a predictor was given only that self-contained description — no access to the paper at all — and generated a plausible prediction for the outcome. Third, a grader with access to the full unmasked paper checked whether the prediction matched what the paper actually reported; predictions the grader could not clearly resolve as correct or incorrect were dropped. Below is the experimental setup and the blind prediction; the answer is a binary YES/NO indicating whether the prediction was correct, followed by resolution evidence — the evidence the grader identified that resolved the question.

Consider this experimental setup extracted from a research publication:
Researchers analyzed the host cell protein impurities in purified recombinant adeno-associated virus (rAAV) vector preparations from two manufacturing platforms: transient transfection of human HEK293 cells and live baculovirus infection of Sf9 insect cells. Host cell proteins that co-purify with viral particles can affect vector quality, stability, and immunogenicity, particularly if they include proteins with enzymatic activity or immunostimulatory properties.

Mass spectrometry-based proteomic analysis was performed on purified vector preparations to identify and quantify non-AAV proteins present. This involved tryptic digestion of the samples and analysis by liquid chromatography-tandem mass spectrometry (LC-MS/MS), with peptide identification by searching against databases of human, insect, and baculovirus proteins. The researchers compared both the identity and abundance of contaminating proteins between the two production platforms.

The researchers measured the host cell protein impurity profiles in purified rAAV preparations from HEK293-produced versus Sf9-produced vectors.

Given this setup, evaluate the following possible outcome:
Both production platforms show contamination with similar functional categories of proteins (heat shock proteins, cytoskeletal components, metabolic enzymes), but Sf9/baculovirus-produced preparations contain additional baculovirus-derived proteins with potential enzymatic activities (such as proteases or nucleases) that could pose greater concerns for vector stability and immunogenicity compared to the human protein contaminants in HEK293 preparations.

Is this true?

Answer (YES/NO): NO